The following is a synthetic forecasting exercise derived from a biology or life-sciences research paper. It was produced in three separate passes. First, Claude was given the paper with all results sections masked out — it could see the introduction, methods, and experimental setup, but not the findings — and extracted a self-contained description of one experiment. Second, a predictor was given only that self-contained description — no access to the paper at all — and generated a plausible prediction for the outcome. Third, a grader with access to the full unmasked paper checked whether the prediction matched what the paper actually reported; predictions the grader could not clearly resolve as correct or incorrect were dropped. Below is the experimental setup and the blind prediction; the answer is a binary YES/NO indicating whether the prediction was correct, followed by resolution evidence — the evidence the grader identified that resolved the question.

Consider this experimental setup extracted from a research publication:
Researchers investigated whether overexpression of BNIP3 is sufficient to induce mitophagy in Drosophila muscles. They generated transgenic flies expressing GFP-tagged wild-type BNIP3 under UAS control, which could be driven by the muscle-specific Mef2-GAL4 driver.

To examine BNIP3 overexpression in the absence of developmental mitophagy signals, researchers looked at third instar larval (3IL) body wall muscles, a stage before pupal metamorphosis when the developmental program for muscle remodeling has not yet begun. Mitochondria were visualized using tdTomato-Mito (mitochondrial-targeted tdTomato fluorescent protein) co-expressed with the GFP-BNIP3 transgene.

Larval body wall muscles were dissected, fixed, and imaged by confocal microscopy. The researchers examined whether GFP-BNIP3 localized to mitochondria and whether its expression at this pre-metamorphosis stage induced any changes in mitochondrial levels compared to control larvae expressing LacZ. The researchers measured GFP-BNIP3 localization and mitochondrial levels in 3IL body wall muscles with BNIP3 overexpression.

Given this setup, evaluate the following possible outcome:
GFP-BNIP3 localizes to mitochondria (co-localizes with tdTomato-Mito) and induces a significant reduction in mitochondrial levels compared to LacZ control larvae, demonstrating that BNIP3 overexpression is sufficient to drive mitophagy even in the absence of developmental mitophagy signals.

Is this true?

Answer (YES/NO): NO